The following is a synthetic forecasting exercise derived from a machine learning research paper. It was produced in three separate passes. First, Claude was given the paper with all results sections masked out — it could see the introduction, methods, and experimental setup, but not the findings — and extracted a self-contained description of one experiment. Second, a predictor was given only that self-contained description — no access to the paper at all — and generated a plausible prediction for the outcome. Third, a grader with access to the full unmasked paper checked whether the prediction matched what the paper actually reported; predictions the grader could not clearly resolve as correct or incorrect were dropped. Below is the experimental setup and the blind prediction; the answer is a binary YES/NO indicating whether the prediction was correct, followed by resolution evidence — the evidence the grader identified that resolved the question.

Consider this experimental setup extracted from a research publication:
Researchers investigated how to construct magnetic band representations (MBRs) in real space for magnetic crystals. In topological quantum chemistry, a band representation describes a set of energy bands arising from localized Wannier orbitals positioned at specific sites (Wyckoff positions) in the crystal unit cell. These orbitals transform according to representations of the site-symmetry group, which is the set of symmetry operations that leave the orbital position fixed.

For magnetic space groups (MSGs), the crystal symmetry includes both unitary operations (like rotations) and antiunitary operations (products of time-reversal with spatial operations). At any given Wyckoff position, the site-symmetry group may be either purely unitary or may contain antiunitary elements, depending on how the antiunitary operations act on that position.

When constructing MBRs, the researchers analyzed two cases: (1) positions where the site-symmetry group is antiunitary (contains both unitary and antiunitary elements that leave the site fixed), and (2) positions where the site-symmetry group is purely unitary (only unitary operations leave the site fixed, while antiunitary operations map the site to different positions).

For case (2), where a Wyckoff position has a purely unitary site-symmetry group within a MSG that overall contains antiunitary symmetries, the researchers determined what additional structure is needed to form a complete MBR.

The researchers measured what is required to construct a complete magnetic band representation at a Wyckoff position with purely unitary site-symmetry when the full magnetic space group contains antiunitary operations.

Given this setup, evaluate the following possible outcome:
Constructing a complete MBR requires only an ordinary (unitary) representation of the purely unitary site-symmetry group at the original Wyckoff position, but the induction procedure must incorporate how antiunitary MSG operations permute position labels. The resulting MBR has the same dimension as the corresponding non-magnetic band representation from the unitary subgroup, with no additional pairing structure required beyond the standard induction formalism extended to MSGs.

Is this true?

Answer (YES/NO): NO